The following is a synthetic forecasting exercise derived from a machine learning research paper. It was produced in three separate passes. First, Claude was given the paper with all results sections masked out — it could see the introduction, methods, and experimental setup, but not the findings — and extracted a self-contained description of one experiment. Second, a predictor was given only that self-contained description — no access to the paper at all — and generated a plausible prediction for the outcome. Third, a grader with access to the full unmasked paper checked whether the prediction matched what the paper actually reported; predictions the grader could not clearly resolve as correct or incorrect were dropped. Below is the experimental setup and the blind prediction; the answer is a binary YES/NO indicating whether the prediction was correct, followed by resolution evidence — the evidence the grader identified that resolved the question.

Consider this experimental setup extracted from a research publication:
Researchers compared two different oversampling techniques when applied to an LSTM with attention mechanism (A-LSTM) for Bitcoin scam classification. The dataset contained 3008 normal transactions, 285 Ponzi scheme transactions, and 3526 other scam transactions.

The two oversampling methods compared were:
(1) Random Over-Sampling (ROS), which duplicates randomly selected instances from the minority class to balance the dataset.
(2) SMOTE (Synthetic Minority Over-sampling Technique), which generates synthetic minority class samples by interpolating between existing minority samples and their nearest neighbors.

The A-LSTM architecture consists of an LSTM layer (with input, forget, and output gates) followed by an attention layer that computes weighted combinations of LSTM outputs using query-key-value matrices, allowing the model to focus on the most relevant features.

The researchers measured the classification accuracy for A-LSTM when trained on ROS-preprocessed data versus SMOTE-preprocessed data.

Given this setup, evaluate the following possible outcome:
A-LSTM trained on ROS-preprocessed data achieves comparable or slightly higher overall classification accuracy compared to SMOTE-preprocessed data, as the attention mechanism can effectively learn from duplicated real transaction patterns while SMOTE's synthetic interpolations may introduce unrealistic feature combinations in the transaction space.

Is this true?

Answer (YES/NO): NO